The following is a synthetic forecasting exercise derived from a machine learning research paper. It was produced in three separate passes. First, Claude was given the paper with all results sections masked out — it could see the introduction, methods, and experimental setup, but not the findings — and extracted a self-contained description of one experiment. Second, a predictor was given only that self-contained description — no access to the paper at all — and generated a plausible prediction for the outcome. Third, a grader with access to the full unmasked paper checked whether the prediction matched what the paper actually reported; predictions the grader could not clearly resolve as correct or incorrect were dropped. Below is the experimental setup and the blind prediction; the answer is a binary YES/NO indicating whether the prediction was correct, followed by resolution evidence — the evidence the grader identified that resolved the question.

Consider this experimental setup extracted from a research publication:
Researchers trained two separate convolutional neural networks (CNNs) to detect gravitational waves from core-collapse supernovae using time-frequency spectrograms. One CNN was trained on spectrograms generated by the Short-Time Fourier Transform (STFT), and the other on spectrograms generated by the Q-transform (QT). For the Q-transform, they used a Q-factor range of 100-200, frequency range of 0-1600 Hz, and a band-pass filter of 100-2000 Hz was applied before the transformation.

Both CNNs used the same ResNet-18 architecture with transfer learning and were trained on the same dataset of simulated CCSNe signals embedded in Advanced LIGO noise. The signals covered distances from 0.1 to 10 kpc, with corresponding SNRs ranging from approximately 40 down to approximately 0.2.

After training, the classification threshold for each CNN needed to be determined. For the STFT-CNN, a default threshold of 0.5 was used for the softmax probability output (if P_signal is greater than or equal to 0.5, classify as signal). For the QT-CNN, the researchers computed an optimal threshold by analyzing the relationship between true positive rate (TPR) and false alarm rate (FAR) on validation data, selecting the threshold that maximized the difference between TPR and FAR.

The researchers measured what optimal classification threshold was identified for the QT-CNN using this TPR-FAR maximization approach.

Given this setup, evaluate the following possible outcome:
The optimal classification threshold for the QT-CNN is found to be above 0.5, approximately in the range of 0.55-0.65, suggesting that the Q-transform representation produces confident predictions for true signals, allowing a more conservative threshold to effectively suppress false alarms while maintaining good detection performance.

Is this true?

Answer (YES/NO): NO